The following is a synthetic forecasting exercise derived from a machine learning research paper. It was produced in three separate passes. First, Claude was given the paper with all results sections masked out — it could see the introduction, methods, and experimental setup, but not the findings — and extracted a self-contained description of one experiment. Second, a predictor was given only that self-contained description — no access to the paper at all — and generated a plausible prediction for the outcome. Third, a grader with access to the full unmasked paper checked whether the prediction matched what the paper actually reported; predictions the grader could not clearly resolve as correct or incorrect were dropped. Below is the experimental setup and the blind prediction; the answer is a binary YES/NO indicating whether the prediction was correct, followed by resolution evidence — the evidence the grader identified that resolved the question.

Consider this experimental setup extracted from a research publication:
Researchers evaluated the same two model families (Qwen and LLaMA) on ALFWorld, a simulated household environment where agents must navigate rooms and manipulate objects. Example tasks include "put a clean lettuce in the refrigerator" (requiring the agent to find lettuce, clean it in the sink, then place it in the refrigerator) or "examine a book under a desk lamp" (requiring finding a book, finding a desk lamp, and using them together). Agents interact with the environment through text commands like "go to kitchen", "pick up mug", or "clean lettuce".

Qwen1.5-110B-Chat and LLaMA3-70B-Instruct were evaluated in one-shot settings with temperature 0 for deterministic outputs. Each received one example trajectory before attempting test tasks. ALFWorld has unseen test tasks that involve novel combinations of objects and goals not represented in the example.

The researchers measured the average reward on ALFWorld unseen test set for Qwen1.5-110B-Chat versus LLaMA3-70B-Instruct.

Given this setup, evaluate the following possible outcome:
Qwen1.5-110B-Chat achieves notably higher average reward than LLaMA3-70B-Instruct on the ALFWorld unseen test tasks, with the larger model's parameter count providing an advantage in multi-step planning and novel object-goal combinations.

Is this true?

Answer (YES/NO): NO